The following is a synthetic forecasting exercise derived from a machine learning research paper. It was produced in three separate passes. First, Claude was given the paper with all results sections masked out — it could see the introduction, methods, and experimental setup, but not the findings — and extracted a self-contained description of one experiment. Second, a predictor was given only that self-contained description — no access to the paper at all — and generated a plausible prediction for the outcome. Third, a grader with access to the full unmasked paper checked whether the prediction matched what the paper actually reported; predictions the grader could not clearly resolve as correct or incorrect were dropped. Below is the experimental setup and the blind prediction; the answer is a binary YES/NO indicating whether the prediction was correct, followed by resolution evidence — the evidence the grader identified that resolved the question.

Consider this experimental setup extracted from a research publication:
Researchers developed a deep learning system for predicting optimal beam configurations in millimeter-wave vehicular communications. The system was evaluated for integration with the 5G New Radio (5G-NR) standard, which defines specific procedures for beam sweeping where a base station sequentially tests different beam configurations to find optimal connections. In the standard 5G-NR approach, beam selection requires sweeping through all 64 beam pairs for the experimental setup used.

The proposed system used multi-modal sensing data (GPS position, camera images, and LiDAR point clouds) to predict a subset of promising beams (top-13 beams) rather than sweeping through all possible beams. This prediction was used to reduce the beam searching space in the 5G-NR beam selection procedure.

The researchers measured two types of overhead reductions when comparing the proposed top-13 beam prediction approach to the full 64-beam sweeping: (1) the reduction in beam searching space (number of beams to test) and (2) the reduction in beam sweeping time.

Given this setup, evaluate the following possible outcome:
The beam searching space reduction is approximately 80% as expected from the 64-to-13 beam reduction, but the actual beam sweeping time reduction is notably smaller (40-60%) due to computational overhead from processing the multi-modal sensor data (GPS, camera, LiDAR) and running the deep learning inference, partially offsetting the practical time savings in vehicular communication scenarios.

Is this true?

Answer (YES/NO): NO